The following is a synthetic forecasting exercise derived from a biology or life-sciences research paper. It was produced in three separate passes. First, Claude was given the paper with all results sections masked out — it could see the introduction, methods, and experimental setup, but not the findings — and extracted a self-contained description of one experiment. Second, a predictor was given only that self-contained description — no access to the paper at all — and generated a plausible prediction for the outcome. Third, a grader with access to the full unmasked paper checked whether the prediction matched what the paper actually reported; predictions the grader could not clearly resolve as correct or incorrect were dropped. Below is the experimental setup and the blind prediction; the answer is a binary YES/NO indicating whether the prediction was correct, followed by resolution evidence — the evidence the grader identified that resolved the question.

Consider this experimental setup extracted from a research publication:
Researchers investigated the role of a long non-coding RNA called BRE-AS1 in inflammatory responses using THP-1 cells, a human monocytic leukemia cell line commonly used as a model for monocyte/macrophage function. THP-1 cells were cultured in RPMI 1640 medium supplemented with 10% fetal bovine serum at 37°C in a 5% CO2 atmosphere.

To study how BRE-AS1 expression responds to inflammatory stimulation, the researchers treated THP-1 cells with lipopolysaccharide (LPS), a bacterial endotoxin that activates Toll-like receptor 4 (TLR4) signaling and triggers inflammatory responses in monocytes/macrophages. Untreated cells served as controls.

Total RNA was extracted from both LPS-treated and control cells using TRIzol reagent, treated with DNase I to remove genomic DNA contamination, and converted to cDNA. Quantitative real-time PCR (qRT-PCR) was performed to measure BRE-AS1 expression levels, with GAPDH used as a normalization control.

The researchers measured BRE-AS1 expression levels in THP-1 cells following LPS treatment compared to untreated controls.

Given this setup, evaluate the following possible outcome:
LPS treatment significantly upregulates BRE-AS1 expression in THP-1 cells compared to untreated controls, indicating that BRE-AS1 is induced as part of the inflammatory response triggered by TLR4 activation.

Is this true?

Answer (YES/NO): YES